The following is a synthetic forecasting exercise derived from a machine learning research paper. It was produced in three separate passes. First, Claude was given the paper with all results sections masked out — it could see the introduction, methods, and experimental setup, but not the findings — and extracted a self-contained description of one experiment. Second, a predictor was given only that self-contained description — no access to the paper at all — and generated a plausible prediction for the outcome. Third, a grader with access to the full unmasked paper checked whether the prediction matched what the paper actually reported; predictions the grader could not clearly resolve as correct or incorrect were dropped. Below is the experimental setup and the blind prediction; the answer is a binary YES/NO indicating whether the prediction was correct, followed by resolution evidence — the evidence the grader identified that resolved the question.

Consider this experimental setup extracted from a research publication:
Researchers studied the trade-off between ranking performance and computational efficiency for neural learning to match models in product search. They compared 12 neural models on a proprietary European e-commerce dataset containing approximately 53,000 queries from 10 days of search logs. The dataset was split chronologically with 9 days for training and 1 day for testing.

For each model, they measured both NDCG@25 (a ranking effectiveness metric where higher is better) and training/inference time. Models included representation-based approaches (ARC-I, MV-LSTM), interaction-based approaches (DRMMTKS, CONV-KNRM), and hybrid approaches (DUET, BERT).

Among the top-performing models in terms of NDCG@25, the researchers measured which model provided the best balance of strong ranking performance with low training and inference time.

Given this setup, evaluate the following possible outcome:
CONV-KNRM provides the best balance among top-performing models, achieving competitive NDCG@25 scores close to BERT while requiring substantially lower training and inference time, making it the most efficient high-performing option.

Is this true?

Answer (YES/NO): NO